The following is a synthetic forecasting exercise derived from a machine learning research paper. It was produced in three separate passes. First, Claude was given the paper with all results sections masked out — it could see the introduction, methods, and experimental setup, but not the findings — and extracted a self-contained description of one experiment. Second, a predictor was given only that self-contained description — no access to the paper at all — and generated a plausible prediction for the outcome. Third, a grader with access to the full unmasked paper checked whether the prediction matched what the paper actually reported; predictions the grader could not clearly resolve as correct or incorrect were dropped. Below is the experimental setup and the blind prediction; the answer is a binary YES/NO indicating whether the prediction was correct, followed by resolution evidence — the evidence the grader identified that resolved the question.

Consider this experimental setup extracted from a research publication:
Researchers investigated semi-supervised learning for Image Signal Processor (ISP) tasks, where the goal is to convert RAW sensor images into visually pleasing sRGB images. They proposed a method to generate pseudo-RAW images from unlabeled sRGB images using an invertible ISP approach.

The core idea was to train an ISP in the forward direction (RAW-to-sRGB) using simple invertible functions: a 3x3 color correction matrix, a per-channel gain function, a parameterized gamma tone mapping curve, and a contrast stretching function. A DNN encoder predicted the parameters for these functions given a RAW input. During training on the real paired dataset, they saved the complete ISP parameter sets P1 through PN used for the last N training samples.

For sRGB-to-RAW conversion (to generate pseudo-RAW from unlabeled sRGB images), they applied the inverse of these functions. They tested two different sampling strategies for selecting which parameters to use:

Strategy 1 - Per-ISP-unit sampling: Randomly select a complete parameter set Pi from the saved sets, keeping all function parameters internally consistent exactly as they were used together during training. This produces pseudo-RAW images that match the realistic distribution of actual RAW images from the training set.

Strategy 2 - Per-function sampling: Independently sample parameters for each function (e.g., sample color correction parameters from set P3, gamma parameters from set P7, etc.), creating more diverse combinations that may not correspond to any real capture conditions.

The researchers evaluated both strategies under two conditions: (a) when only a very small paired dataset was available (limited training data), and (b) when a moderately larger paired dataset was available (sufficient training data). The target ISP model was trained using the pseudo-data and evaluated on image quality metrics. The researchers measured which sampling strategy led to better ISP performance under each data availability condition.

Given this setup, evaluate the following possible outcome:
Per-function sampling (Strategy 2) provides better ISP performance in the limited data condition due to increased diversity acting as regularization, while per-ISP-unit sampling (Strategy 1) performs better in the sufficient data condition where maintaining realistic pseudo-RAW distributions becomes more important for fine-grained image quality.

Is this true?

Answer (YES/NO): NO